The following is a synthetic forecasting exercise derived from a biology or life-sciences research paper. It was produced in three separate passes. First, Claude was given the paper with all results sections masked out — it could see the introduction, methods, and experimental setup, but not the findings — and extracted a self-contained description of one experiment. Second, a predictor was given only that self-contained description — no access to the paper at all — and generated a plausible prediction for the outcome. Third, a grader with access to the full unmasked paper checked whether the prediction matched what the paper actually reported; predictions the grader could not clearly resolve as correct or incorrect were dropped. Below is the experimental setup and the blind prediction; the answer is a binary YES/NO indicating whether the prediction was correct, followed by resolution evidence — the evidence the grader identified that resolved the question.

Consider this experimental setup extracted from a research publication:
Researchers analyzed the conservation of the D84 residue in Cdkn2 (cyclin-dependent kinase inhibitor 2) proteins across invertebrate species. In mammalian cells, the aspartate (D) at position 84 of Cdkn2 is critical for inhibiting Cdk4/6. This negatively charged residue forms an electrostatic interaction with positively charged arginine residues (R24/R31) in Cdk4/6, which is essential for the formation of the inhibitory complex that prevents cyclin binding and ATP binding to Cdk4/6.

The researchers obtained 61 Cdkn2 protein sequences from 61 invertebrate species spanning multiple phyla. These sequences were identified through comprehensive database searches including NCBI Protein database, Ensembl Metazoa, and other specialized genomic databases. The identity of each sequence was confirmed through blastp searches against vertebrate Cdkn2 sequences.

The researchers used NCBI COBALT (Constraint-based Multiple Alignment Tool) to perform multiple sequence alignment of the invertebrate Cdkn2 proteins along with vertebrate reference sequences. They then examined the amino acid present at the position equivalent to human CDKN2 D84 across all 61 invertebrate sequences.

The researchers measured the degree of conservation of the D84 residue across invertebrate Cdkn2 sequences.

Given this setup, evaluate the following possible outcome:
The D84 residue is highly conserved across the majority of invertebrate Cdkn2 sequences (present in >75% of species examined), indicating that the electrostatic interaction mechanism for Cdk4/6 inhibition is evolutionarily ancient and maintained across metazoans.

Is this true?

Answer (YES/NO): YES